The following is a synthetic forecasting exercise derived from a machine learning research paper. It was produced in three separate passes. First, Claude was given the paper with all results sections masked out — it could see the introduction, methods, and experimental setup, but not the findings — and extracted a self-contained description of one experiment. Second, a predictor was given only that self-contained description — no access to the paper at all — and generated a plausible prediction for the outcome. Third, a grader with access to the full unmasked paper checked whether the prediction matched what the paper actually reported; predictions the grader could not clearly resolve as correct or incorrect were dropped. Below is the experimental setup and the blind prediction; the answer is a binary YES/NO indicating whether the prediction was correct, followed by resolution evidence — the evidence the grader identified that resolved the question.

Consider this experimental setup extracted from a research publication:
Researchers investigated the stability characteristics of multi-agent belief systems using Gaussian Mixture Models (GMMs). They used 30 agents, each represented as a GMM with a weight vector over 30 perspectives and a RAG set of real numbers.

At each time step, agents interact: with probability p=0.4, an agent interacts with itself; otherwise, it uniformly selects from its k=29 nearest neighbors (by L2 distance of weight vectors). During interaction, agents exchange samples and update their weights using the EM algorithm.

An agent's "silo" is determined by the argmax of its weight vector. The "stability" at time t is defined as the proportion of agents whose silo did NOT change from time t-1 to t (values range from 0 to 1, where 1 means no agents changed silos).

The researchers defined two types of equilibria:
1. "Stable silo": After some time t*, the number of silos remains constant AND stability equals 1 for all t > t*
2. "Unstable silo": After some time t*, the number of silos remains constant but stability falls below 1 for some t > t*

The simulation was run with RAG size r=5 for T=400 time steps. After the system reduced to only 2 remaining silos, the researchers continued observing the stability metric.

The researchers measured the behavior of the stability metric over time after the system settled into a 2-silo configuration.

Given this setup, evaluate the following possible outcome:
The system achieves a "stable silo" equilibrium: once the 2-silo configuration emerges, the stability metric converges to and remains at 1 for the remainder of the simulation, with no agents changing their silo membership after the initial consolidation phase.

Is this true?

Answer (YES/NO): NO